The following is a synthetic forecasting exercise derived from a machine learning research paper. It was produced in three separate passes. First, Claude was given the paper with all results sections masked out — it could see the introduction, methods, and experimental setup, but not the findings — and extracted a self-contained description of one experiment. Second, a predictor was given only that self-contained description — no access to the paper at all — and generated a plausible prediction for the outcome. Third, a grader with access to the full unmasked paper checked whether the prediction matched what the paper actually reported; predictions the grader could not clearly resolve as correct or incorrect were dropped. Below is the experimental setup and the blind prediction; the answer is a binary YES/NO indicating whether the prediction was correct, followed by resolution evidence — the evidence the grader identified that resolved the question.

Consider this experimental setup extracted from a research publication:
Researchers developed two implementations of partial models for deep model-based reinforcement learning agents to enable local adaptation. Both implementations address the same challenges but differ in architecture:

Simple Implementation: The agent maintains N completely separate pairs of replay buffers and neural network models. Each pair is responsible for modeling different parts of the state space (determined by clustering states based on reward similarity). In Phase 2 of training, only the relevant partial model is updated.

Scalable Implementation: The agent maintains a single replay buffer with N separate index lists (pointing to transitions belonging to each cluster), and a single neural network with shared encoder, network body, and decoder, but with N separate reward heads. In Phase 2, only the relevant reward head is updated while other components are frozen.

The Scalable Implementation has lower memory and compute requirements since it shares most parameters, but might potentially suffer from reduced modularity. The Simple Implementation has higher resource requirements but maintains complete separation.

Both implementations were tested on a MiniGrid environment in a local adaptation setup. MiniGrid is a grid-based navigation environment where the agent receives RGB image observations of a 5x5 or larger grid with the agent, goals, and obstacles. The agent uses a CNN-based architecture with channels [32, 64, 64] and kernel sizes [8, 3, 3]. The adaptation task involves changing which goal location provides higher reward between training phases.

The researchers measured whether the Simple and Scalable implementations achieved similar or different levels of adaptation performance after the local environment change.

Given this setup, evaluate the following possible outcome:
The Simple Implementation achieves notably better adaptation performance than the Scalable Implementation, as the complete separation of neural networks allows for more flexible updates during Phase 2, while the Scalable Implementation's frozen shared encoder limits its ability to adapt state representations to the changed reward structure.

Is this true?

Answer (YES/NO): NO